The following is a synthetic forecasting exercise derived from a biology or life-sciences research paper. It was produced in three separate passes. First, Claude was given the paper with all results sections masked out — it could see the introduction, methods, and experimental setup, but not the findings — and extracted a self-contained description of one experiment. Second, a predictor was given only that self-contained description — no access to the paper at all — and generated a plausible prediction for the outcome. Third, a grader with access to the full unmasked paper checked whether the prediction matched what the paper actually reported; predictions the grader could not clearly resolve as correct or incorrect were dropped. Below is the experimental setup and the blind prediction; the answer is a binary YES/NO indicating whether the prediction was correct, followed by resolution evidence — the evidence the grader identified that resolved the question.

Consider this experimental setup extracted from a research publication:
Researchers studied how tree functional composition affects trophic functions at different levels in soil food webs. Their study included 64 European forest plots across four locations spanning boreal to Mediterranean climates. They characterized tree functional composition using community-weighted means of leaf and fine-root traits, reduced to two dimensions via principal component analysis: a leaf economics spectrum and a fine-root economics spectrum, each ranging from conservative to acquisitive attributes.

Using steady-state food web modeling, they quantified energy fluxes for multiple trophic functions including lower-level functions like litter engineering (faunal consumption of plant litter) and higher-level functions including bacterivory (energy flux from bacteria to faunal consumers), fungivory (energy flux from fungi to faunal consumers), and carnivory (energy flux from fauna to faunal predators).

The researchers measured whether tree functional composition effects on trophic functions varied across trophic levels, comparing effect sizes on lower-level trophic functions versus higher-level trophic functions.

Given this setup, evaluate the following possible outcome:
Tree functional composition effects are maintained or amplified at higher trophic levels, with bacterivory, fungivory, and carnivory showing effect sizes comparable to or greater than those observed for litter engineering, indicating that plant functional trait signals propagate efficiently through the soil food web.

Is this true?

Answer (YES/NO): YES